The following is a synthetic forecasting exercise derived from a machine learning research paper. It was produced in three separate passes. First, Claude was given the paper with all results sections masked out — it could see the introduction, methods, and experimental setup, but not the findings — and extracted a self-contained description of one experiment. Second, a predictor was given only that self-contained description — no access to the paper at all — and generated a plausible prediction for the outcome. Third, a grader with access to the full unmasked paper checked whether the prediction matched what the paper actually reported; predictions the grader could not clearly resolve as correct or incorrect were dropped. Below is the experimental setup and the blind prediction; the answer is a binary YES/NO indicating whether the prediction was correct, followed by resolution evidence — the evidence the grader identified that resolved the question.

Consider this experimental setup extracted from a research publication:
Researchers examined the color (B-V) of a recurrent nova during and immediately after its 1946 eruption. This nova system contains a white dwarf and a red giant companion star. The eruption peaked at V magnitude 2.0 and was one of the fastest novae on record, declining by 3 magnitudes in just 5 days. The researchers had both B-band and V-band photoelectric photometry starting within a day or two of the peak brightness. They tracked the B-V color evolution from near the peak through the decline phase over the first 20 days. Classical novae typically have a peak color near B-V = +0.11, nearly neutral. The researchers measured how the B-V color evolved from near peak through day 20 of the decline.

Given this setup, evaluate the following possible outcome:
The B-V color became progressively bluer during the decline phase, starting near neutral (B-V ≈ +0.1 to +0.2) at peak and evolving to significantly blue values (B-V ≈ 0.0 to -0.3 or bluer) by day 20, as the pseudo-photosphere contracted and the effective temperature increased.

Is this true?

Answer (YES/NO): NO